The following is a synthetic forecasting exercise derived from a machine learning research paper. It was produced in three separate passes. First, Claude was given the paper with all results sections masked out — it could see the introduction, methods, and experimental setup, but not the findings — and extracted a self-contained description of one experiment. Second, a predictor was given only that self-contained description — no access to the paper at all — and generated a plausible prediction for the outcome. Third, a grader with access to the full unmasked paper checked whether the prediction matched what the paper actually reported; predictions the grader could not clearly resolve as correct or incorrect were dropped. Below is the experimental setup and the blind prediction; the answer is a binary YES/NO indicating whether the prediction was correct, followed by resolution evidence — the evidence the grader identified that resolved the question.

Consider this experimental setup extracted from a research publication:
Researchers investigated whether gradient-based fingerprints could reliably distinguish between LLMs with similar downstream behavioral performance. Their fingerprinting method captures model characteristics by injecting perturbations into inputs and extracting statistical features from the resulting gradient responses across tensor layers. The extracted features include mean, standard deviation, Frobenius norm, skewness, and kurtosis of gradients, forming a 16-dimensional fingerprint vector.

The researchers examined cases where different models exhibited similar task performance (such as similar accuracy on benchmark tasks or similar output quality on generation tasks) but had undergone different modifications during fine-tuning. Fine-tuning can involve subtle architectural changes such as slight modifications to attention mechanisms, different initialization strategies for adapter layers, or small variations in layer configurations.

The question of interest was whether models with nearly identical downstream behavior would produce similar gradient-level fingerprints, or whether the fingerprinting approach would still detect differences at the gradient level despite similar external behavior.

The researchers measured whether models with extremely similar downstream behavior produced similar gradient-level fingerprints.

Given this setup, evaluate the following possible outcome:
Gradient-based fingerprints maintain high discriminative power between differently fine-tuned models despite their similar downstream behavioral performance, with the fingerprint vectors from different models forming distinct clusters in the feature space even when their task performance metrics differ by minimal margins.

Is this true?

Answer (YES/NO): NO